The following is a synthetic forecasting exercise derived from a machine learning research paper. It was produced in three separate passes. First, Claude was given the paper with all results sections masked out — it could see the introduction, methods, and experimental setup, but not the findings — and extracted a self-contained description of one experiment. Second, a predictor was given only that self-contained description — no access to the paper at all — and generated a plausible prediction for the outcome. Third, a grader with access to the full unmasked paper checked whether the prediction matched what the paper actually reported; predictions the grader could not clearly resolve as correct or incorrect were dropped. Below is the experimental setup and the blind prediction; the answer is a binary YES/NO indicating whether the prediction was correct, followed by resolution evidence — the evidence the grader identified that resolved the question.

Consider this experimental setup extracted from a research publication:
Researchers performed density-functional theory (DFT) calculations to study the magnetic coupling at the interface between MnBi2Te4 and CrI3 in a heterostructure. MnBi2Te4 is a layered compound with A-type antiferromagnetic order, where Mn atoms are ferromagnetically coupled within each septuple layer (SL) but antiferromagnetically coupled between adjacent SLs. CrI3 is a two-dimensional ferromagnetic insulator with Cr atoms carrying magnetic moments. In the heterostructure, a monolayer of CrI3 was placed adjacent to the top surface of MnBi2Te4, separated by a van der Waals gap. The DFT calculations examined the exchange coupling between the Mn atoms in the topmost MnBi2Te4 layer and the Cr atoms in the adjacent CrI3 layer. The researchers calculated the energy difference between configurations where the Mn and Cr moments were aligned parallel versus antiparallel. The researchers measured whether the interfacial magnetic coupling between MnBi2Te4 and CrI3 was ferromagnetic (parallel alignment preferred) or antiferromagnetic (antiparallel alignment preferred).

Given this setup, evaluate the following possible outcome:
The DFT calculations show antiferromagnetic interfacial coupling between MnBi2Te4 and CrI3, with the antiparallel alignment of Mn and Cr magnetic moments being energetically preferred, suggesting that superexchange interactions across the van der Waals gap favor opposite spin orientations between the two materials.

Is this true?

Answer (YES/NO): NO